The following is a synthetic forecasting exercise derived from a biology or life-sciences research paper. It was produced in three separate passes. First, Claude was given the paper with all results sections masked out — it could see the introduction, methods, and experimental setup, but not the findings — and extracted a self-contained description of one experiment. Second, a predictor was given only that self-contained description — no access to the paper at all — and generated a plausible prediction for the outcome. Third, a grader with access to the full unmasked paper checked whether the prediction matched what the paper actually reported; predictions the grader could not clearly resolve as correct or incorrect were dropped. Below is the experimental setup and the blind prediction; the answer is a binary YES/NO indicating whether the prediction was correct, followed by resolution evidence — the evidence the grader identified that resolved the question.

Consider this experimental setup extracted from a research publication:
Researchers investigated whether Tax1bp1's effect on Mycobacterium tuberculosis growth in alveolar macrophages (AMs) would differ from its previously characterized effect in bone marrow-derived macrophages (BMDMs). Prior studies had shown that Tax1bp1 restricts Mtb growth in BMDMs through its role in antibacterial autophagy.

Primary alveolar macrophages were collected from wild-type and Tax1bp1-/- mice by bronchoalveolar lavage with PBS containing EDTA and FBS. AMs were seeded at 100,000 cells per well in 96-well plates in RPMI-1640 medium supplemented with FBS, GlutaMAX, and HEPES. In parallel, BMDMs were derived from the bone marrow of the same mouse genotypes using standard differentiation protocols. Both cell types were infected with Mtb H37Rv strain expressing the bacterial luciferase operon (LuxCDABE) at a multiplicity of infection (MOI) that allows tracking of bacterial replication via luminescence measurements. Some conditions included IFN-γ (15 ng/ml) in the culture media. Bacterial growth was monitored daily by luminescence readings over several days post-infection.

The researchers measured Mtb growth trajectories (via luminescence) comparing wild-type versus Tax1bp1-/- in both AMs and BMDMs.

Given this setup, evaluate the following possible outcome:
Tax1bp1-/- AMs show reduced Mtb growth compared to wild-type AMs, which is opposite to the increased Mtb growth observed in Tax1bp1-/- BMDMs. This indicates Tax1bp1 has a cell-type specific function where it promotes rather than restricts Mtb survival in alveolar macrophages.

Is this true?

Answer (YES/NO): YES